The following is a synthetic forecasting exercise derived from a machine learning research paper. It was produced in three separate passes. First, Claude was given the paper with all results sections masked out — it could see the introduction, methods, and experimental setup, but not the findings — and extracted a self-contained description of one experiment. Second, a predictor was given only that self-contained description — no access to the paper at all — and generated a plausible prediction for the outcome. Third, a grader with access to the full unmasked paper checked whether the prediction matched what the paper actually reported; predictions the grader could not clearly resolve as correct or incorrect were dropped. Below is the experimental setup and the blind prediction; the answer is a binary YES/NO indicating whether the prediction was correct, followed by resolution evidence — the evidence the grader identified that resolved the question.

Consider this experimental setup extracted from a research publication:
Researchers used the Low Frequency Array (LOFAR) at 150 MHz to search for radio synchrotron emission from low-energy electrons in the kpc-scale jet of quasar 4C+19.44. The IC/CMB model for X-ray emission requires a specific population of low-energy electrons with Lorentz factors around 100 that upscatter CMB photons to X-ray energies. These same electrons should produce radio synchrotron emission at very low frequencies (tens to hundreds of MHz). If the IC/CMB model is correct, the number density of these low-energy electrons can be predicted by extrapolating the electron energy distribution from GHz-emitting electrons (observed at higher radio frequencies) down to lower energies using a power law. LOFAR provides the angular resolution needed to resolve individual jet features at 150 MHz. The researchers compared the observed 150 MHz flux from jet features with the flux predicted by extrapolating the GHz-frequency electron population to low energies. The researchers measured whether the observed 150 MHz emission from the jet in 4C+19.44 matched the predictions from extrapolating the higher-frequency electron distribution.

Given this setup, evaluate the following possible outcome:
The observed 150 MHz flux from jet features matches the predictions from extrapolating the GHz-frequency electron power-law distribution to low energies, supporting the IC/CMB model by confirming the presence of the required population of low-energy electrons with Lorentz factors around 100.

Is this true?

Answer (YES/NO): NO